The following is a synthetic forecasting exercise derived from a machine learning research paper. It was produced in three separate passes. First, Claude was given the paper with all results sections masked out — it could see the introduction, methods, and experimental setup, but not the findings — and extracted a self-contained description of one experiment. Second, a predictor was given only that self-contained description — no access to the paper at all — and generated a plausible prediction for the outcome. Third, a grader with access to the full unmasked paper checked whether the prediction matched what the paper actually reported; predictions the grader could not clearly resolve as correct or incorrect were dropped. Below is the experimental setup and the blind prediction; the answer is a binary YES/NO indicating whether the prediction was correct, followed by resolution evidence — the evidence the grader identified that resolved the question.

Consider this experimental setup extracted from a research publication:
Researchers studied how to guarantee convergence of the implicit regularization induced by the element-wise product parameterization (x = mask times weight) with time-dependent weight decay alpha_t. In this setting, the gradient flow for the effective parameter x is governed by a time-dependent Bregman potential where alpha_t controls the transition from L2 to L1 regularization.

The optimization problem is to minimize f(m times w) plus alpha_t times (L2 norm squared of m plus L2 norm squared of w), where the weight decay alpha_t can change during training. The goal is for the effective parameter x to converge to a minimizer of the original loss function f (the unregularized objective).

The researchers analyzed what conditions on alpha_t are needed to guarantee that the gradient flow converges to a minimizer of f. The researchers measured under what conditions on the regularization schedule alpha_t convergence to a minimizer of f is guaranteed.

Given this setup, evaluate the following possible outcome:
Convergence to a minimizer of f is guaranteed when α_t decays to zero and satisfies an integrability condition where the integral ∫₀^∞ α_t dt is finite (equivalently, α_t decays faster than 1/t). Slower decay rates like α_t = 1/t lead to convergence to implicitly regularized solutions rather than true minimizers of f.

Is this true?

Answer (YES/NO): YES